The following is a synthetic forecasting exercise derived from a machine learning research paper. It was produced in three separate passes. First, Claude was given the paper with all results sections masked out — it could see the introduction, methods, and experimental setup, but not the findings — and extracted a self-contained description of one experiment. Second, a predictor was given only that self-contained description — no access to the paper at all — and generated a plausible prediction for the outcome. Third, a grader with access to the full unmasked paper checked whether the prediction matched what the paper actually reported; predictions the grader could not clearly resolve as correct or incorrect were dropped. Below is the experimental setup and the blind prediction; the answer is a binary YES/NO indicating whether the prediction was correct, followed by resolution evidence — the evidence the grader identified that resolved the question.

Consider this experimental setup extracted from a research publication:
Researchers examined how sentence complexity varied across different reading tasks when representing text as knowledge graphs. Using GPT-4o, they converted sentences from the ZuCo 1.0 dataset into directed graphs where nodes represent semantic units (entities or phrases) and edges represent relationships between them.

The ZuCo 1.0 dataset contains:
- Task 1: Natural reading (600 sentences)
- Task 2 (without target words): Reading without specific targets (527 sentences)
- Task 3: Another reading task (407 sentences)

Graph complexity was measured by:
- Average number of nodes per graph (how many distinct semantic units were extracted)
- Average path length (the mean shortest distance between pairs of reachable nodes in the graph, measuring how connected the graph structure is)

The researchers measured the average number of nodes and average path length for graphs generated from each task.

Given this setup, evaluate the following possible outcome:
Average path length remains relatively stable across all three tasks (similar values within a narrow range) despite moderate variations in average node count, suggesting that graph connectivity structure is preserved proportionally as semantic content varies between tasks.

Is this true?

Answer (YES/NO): YES